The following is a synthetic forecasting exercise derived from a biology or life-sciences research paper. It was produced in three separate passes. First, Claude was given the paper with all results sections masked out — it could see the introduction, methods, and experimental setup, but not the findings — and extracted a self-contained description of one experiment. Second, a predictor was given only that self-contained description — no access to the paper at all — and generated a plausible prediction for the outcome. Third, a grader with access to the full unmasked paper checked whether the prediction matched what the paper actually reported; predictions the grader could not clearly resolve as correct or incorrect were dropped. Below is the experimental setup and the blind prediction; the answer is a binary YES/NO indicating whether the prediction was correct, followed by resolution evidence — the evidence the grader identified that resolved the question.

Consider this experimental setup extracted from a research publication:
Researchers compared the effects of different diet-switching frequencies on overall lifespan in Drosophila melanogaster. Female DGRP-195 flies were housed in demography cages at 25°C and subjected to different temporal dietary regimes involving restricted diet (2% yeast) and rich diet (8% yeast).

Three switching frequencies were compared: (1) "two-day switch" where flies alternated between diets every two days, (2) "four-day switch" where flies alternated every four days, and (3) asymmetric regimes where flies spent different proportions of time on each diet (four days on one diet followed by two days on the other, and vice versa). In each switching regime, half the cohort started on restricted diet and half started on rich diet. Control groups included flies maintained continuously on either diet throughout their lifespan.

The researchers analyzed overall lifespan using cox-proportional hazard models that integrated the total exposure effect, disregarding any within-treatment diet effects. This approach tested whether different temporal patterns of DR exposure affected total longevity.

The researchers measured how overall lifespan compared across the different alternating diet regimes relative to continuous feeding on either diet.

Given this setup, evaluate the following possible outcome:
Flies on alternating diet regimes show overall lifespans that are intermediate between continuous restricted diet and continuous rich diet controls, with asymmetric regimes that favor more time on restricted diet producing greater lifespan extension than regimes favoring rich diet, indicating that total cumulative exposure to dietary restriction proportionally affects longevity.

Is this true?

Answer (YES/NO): NO